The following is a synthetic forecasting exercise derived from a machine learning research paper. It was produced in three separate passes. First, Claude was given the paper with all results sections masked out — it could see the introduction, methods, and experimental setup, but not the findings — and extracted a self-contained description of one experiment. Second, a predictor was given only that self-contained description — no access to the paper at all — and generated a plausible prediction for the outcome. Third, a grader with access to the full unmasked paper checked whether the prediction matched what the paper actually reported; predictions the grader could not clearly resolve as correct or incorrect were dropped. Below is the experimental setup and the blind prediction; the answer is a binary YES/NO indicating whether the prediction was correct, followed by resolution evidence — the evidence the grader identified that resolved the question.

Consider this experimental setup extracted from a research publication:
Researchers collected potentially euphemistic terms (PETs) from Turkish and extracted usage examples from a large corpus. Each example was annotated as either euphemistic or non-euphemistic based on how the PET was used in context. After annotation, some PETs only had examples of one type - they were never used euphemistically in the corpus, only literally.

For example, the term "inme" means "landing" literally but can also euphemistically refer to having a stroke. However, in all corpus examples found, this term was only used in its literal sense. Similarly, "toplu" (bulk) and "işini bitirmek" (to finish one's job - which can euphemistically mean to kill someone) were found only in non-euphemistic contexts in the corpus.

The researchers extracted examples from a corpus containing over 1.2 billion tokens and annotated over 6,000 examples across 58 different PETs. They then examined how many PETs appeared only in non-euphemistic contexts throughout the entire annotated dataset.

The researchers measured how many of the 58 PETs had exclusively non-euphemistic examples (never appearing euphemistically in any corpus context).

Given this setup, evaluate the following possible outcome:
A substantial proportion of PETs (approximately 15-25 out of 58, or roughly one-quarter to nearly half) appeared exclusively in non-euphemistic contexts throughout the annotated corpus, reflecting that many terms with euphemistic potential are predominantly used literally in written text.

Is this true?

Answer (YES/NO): YES